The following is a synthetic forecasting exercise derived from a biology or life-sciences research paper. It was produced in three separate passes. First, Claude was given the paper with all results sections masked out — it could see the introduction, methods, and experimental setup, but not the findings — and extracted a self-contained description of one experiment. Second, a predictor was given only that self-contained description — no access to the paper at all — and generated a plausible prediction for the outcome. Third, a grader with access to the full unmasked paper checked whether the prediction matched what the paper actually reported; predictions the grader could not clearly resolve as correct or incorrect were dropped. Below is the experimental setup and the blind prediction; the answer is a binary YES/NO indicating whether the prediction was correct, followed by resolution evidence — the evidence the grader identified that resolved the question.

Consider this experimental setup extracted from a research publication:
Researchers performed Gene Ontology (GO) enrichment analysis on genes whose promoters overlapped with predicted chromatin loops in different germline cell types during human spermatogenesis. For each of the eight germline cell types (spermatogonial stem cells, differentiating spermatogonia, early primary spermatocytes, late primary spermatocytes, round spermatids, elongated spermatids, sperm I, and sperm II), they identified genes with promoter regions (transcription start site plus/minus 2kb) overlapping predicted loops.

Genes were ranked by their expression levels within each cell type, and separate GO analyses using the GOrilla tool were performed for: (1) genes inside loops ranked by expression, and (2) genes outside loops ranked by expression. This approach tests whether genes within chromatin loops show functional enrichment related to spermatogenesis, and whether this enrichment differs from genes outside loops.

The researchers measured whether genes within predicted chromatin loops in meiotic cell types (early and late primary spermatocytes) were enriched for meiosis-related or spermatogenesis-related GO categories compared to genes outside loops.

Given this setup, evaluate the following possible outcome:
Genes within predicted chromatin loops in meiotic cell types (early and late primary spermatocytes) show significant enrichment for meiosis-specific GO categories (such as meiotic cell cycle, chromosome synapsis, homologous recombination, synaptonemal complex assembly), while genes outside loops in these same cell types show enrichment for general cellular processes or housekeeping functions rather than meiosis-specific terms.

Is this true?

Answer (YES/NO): NO